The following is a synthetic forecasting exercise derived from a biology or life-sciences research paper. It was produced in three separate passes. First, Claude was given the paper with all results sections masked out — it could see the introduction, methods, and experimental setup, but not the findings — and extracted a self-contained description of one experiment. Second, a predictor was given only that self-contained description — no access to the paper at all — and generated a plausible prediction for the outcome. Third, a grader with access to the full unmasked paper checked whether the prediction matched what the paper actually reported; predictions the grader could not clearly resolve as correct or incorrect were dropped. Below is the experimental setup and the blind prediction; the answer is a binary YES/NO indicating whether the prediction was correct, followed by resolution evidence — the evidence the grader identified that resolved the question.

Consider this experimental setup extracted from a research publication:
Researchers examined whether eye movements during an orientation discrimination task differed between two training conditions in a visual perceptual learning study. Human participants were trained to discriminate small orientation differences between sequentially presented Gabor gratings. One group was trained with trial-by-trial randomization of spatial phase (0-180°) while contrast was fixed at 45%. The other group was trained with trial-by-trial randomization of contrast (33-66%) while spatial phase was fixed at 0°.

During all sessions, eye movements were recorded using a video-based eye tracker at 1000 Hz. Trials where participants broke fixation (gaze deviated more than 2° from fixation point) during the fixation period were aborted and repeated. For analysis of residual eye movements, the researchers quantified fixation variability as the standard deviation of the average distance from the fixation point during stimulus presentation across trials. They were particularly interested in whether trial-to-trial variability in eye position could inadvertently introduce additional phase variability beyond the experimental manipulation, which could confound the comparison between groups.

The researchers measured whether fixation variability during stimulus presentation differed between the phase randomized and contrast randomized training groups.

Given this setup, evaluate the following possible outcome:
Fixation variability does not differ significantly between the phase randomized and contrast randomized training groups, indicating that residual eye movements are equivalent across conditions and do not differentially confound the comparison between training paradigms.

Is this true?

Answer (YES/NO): YES